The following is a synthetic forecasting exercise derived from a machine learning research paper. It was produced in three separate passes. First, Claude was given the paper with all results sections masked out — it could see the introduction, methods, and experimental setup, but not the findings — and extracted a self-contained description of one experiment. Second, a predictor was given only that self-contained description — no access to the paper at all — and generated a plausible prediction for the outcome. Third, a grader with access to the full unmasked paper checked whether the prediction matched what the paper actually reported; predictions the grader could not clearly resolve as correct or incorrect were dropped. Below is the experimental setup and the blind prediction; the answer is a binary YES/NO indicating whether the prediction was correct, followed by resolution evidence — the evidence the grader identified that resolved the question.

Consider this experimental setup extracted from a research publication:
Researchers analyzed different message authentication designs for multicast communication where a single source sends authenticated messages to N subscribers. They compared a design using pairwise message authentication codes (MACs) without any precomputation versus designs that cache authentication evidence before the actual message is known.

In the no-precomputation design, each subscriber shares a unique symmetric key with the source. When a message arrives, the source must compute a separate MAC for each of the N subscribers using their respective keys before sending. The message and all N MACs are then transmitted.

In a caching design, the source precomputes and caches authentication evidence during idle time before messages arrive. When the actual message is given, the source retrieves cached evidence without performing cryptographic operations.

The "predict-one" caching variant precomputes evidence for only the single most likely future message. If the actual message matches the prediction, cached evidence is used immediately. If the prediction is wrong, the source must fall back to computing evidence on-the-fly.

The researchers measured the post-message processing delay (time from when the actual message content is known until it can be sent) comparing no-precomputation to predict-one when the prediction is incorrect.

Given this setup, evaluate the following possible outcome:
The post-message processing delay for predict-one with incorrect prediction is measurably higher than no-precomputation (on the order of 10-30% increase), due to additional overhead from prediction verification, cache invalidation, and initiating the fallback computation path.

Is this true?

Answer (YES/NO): NO